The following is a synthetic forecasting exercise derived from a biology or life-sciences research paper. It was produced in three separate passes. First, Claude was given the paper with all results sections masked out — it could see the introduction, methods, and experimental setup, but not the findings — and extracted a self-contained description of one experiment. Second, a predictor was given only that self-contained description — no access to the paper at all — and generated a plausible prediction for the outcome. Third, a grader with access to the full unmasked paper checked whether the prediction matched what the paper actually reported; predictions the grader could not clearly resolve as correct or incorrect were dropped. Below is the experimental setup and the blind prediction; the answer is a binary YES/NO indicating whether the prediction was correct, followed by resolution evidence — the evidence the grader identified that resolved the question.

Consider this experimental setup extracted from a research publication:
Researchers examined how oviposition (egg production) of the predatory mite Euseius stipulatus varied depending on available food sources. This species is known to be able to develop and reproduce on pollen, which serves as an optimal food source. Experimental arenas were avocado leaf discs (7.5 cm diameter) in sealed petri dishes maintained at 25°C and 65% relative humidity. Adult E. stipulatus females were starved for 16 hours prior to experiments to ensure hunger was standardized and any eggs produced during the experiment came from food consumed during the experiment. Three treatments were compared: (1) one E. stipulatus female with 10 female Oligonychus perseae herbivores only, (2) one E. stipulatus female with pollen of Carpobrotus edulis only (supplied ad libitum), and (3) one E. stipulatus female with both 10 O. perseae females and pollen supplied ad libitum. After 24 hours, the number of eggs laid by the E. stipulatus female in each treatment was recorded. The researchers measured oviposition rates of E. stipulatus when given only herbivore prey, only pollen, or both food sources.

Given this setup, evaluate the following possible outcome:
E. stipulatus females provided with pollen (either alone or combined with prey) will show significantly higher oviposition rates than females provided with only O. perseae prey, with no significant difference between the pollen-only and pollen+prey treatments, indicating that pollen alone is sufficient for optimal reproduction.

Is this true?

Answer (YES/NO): YES